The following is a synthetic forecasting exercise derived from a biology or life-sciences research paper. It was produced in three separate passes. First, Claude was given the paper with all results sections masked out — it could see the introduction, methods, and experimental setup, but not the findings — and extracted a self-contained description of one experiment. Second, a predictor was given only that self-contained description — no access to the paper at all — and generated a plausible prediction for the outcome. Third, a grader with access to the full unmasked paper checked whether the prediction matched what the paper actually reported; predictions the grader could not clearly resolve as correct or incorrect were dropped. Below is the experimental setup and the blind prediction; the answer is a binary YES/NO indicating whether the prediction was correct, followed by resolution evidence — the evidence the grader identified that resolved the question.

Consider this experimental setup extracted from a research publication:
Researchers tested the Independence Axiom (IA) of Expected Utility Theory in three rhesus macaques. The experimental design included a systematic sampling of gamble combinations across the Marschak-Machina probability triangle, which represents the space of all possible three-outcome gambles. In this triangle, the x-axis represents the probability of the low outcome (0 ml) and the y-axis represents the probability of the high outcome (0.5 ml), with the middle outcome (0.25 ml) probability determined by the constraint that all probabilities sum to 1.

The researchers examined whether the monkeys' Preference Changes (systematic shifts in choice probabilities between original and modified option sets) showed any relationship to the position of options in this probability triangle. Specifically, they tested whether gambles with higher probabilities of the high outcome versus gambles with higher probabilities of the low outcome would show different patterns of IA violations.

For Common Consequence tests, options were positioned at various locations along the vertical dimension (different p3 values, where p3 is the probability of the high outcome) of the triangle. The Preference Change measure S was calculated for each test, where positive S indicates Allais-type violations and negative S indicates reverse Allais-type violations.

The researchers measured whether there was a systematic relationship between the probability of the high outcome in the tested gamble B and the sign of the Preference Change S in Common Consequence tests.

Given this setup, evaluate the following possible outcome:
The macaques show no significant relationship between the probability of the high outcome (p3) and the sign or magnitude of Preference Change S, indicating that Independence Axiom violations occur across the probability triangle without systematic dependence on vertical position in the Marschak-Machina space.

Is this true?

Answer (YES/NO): NO